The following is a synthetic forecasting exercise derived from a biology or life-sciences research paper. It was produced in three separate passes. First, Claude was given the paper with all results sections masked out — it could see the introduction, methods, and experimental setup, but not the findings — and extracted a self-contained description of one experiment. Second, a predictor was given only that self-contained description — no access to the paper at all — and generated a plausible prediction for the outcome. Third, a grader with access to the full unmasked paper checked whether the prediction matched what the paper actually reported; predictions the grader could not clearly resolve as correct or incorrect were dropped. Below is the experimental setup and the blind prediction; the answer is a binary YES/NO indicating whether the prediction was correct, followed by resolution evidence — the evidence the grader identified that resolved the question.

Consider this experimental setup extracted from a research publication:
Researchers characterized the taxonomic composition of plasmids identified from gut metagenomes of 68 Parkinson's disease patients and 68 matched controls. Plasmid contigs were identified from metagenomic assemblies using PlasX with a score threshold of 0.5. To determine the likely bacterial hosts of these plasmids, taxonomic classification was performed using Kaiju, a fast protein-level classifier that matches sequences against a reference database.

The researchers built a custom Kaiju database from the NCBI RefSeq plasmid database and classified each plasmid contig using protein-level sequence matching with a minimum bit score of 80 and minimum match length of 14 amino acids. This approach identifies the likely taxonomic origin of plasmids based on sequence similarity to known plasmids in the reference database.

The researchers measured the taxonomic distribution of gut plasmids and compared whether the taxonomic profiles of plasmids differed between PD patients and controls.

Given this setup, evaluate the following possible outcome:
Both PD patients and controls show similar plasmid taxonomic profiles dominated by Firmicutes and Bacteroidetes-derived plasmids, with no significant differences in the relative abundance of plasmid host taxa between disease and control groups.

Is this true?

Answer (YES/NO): NO